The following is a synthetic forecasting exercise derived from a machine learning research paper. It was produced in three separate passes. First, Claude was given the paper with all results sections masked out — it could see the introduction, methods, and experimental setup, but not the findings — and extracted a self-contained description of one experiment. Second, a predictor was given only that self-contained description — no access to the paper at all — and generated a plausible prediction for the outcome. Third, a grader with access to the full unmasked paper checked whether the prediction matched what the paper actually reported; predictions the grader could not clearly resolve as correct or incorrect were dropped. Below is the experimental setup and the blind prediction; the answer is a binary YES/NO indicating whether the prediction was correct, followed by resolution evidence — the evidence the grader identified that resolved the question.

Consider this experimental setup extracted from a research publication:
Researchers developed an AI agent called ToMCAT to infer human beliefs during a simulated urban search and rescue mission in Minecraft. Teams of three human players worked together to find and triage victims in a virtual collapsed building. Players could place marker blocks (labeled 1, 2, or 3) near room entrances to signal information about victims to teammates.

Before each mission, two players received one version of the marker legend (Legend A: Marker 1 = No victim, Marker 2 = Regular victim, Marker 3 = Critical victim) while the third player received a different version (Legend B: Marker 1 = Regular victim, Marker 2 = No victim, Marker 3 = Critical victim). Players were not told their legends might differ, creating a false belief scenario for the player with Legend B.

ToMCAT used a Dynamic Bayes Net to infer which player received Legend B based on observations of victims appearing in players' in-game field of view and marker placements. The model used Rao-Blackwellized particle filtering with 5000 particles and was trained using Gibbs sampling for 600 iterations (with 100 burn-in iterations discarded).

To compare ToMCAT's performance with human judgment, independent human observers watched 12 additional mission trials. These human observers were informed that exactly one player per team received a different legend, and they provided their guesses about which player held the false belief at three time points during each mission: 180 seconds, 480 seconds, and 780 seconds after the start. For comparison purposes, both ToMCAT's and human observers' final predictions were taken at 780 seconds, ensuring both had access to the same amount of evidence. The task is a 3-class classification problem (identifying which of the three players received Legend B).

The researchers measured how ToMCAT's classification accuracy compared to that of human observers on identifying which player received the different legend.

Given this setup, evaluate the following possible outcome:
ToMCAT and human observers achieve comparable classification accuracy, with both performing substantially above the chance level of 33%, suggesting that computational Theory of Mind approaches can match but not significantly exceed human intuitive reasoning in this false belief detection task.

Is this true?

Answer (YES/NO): NO